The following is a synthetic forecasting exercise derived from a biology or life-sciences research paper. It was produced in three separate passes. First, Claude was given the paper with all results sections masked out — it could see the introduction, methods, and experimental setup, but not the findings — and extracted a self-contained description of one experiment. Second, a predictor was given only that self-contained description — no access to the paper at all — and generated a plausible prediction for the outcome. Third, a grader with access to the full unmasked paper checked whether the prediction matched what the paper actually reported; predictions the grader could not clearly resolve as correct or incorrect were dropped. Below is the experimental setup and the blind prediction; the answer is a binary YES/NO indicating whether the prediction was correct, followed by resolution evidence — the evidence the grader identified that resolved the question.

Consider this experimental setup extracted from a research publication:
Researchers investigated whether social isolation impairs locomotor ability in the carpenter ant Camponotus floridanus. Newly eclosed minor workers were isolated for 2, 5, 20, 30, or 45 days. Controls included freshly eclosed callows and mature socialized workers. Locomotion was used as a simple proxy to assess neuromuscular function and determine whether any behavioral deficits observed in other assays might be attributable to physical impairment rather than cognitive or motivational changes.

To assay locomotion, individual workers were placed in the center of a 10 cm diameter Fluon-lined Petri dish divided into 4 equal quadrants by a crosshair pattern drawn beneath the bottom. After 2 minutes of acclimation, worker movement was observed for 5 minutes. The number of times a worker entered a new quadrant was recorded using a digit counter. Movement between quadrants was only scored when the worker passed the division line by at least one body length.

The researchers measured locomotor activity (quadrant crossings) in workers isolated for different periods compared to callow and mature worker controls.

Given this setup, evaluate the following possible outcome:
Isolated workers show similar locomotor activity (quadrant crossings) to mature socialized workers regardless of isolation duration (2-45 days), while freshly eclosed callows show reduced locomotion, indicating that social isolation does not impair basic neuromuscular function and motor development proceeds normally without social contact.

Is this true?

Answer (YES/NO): NO